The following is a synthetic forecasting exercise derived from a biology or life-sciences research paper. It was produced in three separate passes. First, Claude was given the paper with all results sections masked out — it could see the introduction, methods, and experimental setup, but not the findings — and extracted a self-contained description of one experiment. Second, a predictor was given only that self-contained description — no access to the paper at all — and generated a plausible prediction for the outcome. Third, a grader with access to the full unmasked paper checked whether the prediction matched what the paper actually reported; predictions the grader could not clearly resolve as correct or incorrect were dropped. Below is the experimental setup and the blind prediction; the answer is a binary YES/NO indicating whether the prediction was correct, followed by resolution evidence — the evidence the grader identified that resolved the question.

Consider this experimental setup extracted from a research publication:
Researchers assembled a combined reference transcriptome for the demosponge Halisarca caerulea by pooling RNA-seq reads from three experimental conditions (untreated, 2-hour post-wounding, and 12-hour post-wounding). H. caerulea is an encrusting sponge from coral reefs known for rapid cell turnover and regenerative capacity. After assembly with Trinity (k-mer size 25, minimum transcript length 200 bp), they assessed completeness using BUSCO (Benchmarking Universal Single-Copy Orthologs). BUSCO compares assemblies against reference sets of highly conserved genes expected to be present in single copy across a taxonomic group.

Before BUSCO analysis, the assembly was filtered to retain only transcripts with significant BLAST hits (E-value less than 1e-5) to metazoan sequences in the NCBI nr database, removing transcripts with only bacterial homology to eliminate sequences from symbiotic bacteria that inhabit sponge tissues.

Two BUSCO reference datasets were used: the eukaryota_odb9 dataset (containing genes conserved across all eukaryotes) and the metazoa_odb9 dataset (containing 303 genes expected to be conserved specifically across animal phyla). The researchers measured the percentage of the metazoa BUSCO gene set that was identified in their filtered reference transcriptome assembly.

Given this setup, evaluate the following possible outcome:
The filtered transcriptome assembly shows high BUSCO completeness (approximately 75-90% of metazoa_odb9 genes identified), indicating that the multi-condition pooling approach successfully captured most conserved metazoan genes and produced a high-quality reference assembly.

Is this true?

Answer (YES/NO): NO